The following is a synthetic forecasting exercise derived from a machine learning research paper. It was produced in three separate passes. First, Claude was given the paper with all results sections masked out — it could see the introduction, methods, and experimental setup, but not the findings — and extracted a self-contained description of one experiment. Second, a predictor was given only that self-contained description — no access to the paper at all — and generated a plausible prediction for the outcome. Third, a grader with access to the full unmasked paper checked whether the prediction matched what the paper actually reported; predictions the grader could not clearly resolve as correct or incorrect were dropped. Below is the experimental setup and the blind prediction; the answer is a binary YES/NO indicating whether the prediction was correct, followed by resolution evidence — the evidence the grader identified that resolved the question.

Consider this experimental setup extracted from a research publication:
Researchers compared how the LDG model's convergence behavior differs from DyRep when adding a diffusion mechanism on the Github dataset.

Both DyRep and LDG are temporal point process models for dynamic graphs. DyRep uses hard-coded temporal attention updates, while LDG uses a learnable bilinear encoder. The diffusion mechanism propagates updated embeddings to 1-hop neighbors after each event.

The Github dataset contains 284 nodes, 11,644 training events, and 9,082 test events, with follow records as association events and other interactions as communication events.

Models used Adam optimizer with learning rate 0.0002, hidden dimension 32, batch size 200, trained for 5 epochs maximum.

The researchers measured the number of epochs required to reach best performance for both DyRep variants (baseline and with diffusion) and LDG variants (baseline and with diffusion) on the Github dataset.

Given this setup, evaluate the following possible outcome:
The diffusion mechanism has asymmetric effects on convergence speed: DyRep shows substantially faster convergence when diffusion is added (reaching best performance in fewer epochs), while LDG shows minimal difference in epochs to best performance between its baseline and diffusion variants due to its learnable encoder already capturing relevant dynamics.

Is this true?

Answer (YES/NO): YES